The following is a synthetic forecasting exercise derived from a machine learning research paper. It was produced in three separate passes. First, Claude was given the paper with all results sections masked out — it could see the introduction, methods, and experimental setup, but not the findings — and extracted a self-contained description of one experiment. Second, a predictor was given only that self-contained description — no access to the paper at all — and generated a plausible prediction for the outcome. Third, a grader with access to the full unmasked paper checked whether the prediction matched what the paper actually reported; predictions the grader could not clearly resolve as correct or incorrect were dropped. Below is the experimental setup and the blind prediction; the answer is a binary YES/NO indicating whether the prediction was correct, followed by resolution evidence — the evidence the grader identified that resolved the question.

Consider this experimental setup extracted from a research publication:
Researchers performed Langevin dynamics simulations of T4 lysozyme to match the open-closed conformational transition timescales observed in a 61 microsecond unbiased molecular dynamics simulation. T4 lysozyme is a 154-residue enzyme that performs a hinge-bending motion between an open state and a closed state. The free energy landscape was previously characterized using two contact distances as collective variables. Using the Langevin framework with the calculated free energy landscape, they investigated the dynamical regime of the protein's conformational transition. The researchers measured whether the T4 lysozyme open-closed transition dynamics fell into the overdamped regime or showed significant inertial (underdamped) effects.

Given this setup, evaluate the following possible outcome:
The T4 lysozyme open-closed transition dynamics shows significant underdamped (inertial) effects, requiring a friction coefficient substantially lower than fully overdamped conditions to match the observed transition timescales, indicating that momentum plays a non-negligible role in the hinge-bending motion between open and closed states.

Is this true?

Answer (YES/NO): NO